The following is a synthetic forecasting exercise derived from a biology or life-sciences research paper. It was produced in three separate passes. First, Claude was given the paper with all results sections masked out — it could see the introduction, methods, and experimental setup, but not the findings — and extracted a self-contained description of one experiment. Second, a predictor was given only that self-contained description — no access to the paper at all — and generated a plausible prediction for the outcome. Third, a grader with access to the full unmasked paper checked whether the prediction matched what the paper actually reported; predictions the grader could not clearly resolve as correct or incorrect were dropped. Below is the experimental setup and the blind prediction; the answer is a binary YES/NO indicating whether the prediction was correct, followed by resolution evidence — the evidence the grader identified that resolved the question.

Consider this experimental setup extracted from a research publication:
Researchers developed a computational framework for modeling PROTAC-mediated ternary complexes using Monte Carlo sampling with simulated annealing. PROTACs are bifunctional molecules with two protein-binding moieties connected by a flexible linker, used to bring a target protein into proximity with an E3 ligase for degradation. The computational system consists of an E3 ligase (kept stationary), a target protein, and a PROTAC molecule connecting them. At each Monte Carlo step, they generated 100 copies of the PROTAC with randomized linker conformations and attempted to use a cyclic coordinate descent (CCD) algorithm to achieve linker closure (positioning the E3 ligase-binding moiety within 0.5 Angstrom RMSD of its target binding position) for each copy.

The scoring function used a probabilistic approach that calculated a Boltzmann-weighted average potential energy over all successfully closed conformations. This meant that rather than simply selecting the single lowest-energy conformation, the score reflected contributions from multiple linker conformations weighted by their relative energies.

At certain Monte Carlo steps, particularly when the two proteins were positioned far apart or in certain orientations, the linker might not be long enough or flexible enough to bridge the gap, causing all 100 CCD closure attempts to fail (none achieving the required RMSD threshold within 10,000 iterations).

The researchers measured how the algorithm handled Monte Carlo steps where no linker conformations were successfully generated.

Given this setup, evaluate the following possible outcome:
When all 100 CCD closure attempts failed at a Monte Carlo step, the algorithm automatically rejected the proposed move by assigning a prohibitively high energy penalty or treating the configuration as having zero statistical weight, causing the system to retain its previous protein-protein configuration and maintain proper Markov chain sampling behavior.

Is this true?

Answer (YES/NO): YES